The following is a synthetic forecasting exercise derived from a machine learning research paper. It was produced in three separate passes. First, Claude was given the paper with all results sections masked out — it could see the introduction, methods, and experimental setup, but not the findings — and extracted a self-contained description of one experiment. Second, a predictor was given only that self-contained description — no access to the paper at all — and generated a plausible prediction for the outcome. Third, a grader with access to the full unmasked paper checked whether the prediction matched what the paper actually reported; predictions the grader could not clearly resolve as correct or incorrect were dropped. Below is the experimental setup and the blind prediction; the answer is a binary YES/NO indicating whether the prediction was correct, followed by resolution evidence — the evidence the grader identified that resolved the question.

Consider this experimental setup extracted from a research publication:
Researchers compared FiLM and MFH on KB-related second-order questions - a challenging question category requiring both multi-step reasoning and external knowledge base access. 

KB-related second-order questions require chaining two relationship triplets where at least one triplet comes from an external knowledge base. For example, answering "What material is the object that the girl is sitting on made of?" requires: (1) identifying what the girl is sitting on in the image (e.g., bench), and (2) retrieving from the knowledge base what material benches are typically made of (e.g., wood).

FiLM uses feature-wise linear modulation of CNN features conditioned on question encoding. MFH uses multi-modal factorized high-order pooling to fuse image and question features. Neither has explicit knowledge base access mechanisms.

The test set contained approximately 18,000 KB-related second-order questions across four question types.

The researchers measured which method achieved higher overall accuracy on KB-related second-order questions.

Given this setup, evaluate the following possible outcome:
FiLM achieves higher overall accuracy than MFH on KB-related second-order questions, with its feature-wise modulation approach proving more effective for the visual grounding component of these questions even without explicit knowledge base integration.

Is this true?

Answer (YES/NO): NO